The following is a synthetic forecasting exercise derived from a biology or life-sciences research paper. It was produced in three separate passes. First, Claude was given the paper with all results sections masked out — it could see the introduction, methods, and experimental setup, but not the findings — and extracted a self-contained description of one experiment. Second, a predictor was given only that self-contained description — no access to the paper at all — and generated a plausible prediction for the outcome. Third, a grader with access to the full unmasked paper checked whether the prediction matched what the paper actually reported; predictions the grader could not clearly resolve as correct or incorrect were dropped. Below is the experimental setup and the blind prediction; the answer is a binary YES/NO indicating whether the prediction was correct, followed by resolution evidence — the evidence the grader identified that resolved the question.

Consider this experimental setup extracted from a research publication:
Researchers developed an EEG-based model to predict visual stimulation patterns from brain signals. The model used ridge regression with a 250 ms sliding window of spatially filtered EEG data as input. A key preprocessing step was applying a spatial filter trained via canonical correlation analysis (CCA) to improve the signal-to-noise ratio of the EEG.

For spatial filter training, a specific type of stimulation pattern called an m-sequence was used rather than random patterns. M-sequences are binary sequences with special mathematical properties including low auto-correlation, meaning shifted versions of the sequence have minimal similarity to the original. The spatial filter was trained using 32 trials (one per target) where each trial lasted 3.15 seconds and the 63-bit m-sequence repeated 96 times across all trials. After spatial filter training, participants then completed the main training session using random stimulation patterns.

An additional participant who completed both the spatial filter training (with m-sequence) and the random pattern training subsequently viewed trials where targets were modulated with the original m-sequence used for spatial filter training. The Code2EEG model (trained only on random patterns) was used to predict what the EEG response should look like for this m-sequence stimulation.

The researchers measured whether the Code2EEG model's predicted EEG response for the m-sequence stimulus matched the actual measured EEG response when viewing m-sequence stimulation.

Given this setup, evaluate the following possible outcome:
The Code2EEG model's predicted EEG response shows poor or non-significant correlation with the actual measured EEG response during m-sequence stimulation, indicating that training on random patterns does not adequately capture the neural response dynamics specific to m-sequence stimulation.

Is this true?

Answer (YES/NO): NO